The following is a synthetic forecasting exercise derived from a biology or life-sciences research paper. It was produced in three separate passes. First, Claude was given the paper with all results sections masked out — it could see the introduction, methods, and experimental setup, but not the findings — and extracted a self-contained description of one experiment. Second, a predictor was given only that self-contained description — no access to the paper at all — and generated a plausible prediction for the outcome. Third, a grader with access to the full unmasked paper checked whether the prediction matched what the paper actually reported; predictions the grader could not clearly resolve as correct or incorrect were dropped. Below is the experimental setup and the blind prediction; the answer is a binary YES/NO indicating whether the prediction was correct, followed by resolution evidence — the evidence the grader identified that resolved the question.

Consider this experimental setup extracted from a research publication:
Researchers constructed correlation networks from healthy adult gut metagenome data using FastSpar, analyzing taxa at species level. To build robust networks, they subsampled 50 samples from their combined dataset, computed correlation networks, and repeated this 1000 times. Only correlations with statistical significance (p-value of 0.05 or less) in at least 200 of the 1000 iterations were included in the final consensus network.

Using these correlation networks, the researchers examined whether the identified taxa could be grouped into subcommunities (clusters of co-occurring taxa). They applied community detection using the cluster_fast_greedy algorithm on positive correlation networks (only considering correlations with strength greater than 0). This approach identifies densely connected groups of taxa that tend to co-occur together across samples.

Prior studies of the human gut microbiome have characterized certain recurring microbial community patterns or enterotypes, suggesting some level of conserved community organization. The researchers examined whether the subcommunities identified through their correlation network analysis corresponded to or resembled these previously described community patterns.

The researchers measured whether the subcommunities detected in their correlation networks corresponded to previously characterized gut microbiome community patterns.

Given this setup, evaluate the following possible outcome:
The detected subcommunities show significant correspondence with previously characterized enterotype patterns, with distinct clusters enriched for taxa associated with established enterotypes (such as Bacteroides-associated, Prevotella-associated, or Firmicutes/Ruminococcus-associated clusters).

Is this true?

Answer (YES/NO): YES